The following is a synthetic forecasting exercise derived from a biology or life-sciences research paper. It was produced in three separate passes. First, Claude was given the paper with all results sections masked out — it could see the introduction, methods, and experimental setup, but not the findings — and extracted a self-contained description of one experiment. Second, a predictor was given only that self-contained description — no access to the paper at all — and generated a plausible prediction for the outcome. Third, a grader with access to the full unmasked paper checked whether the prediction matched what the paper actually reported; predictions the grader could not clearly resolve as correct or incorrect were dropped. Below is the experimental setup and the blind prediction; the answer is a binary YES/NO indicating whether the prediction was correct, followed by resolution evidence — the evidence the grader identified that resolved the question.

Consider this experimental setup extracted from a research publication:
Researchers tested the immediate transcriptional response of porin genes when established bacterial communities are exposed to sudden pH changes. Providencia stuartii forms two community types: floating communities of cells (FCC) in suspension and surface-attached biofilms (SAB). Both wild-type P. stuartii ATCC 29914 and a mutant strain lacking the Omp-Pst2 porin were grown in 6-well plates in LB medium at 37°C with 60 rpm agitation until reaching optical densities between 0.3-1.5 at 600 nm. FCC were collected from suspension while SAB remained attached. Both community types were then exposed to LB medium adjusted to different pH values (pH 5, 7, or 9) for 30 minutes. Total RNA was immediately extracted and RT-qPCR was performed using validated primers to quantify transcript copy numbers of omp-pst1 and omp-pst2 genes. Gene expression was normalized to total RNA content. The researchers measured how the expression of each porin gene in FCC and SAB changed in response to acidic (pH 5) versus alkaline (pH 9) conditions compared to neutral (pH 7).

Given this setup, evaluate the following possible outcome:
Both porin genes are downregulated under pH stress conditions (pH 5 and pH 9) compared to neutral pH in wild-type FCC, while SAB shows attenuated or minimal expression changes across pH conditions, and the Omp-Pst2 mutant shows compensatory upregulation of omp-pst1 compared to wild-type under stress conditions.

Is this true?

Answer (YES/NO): NO